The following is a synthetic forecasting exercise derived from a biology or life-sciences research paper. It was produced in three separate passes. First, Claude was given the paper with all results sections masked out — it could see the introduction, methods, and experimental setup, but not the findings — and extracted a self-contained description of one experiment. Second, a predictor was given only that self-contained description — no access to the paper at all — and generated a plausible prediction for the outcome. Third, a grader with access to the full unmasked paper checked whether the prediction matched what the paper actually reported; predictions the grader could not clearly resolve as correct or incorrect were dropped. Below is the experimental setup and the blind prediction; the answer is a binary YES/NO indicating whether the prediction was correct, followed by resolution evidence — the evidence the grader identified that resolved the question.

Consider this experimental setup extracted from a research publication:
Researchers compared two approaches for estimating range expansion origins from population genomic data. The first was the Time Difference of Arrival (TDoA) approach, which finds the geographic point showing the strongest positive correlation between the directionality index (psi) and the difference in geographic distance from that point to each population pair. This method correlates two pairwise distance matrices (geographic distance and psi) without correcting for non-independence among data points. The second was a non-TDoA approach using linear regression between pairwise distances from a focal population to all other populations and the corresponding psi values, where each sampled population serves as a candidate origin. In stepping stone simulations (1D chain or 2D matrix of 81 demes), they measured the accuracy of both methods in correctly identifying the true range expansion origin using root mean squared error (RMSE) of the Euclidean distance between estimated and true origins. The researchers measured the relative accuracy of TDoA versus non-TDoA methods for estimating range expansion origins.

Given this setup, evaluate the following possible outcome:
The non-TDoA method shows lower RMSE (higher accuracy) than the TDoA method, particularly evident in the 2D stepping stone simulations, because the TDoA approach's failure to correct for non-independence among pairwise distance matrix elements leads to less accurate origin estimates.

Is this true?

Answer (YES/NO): NO